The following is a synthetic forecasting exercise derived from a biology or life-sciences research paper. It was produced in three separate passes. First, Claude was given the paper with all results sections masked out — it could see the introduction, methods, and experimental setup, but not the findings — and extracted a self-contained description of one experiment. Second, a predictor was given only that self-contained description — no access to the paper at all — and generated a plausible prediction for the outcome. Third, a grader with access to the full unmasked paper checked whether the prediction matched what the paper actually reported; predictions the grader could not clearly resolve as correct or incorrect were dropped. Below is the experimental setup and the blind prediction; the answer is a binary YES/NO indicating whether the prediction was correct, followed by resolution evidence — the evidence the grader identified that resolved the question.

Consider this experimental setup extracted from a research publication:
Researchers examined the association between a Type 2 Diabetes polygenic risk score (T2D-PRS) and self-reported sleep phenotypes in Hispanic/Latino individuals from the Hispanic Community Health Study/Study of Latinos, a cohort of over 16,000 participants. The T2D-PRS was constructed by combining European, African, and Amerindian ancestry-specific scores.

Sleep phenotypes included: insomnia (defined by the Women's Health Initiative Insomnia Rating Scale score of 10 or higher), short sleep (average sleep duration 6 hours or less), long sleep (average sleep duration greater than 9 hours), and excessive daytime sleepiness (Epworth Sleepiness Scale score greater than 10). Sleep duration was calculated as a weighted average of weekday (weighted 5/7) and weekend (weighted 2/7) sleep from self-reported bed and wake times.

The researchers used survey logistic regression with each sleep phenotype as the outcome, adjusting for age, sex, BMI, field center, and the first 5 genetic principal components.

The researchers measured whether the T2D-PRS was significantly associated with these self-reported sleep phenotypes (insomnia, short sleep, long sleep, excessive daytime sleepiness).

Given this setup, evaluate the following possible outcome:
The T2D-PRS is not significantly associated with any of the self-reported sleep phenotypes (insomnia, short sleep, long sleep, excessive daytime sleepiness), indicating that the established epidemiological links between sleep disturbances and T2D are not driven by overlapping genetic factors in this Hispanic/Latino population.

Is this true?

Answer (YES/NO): YES